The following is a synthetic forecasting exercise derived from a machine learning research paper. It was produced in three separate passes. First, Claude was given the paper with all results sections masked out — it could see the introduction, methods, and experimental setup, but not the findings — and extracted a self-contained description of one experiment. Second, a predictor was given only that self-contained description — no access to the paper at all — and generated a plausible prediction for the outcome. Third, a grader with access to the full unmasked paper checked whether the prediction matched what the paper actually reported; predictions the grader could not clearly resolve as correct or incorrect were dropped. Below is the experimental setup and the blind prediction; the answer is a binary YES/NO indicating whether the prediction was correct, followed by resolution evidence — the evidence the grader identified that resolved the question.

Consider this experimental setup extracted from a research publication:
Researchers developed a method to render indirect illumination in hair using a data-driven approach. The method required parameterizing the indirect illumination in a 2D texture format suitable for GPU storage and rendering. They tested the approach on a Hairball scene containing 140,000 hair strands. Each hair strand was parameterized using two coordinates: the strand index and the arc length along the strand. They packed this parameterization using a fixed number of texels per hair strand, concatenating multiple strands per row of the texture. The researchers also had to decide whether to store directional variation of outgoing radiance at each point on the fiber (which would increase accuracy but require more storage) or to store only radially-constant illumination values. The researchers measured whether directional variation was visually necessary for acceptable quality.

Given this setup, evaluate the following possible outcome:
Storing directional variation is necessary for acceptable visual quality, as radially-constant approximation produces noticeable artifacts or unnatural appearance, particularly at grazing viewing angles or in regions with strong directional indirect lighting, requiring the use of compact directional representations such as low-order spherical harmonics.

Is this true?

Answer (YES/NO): NO